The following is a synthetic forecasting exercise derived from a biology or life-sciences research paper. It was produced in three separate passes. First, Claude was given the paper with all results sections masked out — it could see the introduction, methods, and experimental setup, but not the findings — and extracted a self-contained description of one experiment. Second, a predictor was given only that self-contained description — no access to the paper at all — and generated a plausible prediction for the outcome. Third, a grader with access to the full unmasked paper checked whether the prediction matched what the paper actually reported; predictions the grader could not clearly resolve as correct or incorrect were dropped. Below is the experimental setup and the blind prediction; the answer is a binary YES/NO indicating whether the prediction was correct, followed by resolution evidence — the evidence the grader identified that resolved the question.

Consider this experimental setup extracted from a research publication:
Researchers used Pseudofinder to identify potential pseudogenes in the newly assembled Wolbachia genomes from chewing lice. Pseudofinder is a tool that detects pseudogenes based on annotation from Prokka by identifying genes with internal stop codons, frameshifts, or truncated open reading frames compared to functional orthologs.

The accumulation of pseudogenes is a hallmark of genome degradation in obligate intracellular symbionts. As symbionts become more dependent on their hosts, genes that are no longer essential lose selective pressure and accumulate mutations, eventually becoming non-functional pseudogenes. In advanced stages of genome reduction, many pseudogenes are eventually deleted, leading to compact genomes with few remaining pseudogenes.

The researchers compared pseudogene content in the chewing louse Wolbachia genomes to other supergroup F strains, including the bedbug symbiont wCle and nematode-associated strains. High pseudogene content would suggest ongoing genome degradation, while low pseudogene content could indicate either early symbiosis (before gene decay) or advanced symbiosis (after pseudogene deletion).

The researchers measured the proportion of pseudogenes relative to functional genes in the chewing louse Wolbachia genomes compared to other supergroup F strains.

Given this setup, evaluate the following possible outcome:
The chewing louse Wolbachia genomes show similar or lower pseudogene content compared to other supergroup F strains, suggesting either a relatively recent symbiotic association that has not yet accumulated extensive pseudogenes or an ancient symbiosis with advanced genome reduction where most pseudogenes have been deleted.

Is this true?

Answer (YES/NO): YES